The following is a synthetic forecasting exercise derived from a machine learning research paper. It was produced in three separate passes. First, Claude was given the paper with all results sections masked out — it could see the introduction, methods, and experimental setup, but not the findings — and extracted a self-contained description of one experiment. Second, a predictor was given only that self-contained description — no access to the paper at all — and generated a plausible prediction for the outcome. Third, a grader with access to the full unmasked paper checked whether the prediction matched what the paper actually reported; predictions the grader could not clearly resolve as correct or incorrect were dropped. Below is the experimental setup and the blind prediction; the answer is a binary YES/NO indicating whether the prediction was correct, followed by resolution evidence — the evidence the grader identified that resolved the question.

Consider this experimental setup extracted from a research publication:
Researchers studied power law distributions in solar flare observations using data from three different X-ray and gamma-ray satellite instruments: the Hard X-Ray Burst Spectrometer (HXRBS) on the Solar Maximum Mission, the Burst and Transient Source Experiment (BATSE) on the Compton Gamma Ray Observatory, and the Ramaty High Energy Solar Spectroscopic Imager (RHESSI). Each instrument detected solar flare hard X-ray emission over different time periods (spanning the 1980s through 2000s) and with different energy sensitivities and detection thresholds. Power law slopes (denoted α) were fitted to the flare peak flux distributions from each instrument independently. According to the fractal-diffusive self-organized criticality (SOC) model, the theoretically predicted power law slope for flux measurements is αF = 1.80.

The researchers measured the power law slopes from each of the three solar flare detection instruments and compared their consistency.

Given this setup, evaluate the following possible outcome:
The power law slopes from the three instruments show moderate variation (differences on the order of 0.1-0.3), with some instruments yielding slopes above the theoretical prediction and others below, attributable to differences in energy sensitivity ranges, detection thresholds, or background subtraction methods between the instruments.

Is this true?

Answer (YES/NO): NO